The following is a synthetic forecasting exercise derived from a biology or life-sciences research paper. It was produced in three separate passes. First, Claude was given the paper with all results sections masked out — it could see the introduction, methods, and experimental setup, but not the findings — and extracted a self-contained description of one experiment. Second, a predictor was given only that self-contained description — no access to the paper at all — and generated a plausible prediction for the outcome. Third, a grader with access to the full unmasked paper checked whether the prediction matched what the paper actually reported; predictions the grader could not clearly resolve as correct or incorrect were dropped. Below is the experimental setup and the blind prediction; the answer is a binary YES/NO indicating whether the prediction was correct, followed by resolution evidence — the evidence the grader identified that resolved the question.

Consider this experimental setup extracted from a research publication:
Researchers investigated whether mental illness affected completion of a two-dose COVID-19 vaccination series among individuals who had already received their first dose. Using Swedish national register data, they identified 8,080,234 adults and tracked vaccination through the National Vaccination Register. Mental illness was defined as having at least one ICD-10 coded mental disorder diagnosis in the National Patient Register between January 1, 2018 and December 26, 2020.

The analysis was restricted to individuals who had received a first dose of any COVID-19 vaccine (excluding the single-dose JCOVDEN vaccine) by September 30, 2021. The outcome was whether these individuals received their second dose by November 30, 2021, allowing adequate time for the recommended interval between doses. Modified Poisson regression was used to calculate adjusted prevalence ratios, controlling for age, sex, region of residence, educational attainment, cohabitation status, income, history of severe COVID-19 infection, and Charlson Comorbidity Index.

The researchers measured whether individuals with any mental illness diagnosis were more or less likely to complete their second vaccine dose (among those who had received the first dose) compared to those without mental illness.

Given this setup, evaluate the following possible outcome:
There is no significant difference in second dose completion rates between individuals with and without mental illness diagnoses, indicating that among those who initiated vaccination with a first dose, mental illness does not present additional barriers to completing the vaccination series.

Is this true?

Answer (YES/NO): NO